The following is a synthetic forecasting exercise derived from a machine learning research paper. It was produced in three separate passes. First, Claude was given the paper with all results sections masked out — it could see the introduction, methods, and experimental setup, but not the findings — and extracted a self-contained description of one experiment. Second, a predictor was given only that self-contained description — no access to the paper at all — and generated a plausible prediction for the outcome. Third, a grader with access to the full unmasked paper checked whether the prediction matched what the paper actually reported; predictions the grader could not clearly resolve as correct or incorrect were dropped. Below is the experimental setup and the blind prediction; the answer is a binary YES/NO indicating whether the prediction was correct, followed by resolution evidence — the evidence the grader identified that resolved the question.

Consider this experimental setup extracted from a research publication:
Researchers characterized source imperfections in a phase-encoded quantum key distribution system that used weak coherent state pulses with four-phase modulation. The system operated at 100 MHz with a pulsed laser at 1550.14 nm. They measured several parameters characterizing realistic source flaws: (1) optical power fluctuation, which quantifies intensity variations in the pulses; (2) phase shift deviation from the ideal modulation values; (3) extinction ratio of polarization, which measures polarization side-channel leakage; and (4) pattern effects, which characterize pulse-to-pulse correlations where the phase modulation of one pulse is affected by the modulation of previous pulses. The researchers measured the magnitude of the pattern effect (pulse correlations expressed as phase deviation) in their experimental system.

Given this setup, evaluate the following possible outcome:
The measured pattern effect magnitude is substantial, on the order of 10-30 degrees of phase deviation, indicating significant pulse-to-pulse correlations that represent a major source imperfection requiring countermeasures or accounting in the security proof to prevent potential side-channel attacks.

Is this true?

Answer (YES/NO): NO